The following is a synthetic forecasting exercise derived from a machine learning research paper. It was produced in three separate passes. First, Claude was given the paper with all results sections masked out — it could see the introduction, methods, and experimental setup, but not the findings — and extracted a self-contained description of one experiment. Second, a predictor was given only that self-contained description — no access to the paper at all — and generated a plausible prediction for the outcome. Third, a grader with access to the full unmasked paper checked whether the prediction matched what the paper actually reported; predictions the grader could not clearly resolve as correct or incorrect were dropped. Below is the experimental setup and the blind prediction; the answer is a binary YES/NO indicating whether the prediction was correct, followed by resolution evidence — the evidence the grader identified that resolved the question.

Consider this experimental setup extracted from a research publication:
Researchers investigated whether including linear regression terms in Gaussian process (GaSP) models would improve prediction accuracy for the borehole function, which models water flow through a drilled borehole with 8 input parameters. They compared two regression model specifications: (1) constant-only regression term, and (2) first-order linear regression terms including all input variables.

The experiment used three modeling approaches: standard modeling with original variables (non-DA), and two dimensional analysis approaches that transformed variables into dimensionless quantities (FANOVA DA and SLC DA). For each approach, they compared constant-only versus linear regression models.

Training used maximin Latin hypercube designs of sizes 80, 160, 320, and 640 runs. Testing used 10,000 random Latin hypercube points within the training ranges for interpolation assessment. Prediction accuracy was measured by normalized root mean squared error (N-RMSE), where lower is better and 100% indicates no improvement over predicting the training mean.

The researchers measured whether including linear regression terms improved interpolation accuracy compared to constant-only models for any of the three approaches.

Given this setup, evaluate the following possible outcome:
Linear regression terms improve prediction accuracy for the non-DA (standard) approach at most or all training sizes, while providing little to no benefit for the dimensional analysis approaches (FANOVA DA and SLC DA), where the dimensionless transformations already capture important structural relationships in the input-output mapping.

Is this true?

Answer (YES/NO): NO